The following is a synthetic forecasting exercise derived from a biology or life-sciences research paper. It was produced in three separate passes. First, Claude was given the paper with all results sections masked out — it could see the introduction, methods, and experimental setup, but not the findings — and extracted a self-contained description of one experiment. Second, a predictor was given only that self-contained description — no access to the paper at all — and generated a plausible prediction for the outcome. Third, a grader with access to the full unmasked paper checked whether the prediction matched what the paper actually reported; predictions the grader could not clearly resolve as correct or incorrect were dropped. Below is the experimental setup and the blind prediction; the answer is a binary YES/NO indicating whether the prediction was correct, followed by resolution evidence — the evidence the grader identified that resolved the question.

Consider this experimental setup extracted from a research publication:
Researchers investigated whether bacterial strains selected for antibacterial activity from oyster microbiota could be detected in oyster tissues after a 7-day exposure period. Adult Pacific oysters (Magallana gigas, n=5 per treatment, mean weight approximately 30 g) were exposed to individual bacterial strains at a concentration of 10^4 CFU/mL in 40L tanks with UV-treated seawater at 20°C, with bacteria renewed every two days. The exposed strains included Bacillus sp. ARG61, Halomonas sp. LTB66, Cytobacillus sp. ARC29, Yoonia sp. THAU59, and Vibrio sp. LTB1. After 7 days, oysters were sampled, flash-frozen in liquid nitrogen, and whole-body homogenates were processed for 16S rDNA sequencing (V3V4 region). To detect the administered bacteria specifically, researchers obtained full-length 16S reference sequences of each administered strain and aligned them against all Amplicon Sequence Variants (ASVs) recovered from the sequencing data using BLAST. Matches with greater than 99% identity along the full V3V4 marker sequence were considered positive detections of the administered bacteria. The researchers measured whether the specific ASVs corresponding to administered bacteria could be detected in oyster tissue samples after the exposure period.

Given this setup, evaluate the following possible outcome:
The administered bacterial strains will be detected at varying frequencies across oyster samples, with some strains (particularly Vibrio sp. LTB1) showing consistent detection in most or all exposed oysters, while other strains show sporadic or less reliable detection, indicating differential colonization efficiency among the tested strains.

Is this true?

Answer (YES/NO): NO